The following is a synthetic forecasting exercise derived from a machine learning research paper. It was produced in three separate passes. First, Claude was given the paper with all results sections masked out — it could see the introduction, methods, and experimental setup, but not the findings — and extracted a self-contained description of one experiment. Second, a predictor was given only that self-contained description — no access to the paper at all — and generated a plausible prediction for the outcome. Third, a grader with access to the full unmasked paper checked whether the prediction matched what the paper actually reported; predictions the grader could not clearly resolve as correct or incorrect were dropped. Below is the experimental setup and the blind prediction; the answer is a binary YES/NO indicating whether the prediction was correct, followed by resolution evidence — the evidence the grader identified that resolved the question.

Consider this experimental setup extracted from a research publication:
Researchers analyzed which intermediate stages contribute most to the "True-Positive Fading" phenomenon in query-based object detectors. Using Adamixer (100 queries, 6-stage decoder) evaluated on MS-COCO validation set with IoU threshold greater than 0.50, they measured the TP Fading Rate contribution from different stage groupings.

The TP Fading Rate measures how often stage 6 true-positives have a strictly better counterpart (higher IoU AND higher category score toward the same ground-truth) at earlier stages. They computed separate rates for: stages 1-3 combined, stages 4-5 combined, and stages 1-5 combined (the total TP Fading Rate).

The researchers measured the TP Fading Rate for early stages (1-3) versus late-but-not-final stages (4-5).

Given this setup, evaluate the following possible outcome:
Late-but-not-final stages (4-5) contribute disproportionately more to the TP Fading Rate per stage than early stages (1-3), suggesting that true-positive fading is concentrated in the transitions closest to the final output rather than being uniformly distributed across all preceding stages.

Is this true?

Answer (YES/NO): YES